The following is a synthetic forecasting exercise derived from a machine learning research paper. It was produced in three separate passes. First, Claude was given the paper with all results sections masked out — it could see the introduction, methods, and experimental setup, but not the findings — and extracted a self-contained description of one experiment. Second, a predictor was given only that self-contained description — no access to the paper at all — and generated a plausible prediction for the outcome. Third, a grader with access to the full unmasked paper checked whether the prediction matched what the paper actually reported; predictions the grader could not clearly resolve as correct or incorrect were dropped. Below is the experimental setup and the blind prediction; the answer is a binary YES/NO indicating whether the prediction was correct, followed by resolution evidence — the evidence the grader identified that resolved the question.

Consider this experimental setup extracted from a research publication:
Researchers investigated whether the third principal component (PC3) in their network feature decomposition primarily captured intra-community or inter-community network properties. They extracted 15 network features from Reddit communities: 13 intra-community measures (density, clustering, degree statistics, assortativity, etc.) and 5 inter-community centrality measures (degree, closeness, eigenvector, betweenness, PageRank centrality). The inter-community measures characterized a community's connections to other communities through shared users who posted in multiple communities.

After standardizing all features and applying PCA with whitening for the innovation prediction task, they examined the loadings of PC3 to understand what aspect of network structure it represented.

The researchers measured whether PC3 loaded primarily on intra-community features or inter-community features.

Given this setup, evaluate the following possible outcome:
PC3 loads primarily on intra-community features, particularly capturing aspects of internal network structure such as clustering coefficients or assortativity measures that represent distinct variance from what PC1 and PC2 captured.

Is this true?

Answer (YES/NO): NO